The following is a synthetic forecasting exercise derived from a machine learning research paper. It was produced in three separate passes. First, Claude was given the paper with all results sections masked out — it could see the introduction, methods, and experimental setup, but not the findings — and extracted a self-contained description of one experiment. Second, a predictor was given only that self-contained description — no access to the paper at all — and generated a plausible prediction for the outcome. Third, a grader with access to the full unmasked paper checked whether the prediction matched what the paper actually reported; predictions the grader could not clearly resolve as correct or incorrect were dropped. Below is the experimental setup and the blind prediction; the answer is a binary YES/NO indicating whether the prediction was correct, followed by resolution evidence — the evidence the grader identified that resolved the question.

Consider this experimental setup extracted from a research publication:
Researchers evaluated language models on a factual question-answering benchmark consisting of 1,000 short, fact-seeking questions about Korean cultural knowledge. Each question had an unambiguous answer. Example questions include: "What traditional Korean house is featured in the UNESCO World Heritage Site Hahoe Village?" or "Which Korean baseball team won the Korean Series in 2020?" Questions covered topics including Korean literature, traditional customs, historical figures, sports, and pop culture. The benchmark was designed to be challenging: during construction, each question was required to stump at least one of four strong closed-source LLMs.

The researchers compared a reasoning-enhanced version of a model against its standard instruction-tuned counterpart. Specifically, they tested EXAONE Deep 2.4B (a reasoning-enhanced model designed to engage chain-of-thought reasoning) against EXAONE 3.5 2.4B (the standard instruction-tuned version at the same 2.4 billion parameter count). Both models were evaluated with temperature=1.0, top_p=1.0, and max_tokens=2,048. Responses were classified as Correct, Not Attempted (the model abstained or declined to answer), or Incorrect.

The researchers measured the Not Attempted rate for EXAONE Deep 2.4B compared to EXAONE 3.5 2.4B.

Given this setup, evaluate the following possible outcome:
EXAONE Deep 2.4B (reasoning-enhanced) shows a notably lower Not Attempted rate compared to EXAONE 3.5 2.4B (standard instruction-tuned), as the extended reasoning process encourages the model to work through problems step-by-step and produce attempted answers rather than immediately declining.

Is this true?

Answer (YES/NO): NO